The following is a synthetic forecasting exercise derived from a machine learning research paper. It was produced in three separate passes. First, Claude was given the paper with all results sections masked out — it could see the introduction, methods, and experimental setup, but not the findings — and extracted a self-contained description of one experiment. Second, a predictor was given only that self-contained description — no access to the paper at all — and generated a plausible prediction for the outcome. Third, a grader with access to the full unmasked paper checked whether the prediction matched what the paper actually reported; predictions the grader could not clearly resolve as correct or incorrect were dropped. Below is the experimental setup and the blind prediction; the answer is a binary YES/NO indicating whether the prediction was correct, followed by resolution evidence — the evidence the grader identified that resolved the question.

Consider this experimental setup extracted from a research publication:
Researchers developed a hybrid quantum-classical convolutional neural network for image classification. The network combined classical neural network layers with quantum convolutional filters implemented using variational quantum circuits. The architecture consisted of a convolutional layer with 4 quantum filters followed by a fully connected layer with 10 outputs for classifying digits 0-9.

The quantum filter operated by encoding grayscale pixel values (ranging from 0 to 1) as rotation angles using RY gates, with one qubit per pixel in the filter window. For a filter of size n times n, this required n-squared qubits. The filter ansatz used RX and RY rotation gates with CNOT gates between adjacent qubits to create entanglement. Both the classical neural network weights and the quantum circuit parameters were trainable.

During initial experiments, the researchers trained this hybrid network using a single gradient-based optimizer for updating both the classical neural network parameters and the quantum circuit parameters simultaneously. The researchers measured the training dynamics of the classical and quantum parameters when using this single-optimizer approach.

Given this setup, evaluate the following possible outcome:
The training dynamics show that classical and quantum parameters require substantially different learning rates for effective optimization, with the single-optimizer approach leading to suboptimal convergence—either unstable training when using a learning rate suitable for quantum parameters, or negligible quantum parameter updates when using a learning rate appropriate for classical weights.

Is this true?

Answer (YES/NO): NO